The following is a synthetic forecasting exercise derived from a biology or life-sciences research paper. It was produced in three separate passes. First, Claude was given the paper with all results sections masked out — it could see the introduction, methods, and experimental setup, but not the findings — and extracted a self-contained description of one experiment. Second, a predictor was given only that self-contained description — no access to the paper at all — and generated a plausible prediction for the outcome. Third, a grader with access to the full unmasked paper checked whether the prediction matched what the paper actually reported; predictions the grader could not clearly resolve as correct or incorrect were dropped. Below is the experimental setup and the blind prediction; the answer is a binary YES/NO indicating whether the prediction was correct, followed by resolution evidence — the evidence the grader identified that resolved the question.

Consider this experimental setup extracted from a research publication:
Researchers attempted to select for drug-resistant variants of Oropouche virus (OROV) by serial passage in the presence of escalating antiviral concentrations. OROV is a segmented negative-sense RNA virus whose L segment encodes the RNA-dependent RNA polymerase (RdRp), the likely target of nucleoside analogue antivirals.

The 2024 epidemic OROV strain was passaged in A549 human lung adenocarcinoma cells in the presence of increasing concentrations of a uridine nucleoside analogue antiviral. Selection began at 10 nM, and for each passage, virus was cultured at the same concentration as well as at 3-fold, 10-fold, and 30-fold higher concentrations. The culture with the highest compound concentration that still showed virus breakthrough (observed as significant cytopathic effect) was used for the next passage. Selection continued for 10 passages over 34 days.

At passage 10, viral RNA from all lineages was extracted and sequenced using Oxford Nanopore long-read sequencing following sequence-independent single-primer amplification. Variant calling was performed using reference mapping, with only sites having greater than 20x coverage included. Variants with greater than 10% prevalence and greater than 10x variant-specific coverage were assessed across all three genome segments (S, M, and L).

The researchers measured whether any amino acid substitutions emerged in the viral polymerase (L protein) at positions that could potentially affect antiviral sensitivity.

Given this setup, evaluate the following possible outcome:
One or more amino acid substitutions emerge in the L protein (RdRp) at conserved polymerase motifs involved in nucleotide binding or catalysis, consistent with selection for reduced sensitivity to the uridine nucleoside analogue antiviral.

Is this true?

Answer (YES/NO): NO